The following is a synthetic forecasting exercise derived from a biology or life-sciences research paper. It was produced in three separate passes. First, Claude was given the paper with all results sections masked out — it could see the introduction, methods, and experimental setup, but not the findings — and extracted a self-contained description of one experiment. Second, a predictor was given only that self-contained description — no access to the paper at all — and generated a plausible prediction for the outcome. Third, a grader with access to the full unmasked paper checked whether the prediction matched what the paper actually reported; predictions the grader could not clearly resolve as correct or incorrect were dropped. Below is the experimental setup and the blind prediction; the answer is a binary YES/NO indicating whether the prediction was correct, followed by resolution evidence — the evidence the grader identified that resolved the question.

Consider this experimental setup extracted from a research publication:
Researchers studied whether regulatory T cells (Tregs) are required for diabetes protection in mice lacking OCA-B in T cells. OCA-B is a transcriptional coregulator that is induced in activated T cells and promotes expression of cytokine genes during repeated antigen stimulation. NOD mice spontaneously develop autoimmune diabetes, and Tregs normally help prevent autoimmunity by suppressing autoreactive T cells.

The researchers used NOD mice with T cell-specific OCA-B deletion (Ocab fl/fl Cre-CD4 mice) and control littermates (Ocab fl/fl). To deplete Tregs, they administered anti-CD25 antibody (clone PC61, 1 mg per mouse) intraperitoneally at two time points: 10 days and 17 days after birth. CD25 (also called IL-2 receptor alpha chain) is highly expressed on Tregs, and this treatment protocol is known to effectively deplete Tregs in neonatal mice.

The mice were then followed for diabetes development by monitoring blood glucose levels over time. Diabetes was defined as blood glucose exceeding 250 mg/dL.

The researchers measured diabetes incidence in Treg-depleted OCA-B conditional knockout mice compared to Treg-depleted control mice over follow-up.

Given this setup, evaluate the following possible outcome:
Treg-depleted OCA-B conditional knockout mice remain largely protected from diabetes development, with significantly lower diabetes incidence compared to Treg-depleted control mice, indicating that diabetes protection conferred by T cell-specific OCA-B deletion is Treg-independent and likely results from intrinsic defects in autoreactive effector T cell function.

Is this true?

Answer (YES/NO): NO